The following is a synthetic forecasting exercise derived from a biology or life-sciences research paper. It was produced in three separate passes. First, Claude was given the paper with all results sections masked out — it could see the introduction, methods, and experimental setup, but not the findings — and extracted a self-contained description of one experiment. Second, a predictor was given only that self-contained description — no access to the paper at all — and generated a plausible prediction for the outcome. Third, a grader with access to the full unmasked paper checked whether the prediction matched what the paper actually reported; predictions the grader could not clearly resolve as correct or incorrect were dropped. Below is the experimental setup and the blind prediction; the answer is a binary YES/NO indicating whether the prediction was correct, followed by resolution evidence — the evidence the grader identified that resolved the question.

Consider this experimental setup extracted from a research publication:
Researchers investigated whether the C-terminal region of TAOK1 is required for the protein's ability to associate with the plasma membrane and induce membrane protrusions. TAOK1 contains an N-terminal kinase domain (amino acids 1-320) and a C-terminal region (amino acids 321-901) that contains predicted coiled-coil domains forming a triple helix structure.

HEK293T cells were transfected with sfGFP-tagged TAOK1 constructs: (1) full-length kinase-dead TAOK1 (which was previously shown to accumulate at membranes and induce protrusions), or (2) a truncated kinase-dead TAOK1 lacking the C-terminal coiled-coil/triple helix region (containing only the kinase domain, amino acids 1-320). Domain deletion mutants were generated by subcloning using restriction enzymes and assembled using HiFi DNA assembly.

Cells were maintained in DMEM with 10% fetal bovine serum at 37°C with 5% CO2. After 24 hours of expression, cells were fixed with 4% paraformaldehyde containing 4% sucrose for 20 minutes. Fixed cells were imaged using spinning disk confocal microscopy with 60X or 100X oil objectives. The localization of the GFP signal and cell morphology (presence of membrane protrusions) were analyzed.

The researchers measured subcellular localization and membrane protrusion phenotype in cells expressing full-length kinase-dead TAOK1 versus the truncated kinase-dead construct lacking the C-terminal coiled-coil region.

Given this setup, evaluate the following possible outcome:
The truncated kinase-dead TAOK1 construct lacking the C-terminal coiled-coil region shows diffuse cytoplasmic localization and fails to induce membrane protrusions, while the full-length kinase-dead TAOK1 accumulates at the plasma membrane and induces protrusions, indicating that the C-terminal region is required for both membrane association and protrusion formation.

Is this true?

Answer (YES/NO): YES